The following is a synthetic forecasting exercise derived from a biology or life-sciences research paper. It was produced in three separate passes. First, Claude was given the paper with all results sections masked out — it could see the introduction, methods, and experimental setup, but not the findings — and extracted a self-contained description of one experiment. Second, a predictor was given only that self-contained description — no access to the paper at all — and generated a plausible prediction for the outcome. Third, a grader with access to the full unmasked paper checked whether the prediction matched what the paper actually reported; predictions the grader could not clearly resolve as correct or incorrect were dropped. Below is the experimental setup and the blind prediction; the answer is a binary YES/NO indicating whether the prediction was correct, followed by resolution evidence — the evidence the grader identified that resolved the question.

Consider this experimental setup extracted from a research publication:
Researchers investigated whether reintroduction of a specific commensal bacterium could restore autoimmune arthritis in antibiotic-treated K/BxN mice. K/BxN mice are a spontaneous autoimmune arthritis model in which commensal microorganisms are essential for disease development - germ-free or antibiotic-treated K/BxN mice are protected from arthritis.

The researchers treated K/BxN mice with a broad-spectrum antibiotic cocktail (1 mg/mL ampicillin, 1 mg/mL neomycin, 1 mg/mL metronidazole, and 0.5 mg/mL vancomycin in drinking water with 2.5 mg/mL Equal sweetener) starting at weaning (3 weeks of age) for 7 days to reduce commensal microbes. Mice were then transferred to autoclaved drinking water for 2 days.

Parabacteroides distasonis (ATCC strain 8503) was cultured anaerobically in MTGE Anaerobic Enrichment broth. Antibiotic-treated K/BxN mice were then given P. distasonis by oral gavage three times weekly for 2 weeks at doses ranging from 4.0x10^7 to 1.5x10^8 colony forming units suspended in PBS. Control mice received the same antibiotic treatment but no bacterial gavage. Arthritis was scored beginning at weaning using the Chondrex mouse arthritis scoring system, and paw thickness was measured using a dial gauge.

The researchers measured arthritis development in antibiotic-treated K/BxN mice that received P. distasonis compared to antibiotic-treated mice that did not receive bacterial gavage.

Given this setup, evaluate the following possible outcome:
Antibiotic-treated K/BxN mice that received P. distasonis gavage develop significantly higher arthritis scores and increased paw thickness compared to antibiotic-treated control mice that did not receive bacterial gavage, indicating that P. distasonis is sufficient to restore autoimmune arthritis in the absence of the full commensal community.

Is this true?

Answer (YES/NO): NO